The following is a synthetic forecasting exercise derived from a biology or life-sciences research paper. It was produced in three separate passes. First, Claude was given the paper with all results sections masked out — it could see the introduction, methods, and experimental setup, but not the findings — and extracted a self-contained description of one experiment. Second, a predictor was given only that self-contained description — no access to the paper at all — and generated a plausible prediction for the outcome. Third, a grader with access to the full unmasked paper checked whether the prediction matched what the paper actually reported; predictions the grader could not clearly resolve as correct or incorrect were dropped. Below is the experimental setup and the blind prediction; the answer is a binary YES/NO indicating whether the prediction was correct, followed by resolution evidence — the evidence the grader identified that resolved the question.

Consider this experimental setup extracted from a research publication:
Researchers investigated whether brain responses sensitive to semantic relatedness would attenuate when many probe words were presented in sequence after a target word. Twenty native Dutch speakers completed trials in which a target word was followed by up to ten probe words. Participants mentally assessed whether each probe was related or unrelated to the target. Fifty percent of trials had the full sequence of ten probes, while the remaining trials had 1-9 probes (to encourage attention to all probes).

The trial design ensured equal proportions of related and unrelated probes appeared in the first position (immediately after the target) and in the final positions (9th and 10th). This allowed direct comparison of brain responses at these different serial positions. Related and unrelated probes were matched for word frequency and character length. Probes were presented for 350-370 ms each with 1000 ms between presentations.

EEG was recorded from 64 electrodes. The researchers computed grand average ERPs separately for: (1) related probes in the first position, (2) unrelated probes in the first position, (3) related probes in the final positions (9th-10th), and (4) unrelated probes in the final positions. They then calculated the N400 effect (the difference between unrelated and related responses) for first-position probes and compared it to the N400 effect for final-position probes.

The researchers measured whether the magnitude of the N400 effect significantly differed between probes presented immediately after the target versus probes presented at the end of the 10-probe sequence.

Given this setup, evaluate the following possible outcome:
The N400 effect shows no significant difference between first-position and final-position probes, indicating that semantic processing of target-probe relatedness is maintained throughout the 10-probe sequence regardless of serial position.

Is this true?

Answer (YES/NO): YES